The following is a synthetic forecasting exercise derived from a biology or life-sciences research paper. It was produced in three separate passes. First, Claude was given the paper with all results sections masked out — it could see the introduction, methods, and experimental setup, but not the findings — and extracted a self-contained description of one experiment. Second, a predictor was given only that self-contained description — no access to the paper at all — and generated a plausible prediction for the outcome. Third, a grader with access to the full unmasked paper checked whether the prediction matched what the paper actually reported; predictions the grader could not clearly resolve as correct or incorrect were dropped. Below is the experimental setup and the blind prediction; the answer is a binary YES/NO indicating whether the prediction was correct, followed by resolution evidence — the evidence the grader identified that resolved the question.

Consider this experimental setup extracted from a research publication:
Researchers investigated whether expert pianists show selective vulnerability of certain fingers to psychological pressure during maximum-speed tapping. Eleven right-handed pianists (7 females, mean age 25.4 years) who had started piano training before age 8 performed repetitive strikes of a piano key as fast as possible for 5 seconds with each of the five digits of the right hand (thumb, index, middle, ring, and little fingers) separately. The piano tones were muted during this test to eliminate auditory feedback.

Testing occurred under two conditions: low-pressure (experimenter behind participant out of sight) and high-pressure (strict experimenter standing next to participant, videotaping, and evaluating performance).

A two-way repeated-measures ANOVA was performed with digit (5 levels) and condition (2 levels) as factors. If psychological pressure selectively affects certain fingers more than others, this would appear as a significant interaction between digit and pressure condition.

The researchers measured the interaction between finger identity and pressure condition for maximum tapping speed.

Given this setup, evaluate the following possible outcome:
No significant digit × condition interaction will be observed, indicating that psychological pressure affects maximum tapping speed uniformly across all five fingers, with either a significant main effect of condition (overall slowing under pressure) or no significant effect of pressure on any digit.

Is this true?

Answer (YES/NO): YES